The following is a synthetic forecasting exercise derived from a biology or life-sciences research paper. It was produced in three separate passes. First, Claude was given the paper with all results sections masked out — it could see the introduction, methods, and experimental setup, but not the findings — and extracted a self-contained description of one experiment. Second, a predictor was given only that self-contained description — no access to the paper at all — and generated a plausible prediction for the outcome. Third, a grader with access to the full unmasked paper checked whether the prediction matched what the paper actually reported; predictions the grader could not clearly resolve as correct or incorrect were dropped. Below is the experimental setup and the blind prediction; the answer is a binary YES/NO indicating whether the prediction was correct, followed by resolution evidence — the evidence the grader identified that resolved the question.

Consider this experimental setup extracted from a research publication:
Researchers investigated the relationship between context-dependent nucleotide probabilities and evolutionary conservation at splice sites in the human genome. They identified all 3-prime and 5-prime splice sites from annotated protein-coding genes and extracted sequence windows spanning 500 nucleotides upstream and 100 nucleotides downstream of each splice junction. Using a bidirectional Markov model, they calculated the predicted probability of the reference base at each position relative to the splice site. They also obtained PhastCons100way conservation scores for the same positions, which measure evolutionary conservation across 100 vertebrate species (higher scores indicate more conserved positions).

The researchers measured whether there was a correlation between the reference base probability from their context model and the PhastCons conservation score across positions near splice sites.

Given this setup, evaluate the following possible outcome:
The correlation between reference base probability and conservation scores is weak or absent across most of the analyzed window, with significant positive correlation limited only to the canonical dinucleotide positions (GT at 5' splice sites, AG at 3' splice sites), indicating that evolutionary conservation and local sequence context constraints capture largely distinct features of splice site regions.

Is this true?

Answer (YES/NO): NO